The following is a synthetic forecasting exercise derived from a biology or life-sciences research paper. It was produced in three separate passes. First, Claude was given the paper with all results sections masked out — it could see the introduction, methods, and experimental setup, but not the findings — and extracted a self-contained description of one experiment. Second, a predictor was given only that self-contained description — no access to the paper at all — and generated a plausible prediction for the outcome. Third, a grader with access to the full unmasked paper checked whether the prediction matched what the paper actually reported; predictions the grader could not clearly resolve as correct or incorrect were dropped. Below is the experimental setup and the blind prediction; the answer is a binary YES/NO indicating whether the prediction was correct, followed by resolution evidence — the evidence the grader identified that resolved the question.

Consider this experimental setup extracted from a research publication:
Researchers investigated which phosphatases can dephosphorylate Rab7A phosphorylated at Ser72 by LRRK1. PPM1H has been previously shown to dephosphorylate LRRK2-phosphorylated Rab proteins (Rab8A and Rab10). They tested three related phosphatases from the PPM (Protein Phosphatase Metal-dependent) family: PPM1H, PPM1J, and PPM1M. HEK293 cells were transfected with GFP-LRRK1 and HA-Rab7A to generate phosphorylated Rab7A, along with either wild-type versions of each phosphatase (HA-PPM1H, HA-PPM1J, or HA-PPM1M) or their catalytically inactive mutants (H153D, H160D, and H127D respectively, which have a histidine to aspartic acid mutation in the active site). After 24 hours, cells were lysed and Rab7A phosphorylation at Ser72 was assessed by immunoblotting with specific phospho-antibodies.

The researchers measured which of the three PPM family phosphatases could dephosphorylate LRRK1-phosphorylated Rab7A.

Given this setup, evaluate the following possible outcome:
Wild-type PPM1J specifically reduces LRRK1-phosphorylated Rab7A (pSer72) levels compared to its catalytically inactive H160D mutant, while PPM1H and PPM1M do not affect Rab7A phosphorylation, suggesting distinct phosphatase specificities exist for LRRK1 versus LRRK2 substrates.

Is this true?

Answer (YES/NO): NO